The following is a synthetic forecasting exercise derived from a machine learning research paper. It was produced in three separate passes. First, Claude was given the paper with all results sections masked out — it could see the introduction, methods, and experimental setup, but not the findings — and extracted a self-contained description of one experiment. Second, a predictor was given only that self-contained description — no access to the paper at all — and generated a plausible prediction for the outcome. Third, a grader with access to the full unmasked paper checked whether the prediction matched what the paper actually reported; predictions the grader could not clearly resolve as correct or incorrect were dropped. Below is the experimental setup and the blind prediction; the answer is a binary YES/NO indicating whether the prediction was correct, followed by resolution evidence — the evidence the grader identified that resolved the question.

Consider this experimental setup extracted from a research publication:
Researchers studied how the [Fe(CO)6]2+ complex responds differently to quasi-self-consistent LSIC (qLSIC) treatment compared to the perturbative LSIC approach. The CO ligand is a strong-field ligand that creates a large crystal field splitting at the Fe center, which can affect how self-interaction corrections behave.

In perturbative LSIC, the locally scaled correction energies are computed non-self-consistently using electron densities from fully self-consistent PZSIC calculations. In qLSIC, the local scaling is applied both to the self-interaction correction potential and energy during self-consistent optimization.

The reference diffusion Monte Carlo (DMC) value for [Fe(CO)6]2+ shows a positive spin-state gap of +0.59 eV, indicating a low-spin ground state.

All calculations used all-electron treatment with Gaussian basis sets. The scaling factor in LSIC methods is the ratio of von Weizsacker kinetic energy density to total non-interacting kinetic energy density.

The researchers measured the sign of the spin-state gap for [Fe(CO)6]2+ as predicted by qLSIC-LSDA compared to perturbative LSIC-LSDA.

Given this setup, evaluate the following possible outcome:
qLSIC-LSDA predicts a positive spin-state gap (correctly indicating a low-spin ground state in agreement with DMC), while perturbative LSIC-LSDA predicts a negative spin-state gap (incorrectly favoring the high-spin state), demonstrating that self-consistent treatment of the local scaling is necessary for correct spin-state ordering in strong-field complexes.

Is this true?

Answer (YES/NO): YES